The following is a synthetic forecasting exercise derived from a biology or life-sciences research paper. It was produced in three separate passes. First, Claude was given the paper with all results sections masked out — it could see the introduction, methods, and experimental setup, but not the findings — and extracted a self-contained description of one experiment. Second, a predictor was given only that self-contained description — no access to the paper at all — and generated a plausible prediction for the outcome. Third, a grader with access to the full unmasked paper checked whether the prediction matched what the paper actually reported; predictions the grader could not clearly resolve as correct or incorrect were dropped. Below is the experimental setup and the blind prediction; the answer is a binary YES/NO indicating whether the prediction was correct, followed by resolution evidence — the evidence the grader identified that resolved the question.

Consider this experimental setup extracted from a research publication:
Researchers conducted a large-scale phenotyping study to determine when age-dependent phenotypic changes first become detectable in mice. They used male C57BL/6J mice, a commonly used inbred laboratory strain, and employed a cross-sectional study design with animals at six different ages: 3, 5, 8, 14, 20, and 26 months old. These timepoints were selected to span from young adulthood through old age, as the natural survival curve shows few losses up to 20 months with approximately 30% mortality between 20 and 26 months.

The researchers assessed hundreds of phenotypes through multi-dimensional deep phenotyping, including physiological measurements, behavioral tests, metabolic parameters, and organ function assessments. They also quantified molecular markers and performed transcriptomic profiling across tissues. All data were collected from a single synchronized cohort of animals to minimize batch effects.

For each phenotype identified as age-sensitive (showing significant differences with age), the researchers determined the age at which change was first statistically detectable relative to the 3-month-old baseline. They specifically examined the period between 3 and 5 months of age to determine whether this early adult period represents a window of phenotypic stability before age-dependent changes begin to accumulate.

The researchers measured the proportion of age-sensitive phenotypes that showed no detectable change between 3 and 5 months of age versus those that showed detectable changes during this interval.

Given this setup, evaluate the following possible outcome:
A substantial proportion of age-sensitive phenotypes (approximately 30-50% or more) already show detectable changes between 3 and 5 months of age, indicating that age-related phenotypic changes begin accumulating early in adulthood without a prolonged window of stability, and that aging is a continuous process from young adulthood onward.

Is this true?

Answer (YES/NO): NO